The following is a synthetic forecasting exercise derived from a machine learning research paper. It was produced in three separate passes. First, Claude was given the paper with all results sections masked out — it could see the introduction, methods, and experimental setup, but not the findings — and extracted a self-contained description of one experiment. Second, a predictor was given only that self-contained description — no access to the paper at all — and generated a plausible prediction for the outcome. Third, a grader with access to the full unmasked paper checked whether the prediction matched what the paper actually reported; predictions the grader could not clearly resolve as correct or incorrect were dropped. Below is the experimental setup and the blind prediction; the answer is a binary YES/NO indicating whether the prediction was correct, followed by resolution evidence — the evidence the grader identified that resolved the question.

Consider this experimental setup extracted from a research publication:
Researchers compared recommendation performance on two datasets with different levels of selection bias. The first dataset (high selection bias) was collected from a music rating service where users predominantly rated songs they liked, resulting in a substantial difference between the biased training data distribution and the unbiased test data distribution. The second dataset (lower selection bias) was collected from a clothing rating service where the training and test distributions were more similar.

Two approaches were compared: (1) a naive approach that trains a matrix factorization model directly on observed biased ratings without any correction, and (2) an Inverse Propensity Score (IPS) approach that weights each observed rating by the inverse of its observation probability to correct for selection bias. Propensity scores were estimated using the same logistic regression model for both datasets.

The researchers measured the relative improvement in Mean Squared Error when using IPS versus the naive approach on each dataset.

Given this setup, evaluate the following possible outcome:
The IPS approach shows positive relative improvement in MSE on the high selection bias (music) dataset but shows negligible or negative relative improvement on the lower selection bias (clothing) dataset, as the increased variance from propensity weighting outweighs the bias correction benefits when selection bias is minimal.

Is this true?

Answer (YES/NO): NO